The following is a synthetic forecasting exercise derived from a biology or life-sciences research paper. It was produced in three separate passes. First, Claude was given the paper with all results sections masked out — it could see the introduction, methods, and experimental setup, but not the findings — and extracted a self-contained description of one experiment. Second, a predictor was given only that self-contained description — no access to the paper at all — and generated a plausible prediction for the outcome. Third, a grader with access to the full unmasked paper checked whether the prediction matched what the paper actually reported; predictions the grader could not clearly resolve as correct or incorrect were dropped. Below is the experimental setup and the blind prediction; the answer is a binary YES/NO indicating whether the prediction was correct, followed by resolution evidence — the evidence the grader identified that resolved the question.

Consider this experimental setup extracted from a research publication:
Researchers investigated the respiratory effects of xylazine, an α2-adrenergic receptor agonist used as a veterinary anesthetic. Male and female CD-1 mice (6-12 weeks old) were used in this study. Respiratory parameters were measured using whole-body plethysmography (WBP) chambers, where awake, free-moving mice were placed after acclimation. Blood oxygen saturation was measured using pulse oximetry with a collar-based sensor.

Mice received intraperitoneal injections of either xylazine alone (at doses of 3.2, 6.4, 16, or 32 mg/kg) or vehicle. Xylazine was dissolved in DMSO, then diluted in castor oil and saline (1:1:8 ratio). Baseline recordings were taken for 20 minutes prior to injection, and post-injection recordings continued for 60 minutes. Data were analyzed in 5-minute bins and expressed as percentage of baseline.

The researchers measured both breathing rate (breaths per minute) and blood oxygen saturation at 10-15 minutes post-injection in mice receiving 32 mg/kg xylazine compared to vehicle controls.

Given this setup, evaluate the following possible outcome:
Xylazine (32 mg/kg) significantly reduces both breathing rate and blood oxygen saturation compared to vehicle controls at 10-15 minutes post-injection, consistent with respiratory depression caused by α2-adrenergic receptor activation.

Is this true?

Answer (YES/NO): NO